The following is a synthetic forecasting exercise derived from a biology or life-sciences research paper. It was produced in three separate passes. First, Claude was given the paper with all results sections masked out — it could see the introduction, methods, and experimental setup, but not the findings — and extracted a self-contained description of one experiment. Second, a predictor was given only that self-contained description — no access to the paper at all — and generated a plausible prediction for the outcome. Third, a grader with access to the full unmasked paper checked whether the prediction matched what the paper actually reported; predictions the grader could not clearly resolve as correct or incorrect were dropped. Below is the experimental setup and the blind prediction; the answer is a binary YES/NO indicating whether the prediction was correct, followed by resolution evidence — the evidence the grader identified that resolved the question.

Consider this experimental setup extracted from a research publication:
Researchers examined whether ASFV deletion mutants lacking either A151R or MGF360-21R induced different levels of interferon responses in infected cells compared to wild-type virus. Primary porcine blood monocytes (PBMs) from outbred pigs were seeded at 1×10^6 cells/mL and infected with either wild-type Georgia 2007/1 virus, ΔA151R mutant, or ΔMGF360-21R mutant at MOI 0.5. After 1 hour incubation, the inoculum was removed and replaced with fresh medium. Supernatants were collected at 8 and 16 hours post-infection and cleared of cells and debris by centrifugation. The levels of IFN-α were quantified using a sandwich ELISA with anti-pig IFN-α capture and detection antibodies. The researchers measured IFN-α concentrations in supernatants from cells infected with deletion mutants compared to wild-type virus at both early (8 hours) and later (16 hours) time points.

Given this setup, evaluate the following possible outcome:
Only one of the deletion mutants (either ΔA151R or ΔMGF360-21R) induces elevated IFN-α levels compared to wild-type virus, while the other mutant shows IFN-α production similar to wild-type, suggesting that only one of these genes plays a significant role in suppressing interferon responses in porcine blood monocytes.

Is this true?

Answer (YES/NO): YES